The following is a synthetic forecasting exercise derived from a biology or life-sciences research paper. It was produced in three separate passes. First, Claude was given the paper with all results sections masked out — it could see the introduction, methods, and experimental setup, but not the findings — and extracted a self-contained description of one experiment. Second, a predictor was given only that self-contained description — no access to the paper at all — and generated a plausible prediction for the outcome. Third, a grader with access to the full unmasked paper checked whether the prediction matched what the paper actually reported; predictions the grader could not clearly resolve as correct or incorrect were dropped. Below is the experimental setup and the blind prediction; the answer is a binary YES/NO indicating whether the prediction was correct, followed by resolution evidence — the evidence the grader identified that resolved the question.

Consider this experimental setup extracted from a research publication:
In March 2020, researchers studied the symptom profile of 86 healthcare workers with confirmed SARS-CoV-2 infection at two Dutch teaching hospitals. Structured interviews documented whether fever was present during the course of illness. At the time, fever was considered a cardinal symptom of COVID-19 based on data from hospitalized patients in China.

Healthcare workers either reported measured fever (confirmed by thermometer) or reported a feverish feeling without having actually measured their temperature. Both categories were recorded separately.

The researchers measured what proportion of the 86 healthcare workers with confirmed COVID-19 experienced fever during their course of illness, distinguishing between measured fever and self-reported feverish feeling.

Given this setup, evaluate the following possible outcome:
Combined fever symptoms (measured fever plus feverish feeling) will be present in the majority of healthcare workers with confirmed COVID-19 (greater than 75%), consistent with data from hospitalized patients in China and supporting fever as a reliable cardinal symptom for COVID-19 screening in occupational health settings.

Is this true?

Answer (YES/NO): NO